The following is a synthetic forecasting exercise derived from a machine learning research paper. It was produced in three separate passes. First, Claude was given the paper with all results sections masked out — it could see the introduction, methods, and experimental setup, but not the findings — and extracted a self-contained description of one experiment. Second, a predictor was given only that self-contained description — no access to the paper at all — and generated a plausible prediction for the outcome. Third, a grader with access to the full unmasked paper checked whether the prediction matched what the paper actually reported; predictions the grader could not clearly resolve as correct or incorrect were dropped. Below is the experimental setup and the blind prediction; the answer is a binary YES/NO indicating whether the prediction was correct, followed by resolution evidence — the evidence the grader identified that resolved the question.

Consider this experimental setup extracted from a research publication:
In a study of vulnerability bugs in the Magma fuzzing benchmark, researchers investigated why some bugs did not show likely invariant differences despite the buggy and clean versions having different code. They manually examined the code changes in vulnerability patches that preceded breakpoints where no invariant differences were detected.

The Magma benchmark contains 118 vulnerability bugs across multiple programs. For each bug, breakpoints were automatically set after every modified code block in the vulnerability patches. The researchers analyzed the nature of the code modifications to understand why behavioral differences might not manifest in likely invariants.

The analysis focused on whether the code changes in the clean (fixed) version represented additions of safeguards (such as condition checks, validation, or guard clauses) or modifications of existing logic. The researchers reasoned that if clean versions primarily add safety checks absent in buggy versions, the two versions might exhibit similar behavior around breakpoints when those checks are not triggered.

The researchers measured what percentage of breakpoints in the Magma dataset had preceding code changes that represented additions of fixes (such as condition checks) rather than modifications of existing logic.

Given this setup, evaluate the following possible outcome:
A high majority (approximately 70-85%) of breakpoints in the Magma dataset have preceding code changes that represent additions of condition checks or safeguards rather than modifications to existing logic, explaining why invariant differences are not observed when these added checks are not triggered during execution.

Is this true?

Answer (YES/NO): NO